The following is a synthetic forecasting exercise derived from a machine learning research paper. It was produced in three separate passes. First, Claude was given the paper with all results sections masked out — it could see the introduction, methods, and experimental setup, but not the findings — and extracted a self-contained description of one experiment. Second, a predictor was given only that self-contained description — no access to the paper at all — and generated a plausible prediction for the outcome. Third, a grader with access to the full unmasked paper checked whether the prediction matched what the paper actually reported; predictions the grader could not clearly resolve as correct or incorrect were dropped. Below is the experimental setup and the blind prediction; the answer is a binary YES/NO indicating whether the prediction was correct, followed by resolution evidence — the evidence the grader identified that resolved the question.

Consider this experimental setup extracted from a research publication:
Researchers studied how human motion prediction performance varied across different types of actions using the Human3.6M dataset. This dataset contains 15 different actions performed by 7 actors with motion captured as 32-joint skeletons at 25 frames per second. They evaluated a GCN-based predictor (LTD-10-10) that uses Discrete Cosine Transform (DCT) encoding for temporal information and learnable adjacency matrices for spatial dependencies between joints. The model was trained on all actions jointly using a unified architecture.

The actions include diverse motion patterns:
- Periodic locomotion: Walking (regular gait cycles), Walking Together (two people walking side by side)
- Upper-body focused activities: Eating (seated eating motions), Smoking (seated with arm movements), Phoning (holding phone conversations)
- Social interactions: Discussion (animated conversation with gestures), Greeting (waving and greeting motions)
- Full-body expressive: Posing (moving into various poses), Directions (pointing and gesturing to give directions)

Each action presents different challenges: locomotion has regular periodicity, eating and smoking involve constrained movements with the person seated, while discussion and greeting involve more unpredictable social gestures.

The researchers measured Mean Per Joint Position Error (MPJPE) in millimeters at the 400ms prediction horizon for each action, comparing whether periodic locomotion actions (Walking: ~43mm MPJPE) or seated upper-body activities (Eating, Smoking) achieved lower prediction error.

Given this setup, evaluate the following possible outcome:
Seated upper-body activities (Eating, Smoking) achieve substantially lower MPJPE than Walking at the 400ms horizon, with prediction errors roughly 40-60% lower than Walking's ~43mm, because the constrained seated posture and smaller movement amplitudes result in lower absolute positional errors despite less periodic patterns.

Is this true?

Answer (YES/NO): NO